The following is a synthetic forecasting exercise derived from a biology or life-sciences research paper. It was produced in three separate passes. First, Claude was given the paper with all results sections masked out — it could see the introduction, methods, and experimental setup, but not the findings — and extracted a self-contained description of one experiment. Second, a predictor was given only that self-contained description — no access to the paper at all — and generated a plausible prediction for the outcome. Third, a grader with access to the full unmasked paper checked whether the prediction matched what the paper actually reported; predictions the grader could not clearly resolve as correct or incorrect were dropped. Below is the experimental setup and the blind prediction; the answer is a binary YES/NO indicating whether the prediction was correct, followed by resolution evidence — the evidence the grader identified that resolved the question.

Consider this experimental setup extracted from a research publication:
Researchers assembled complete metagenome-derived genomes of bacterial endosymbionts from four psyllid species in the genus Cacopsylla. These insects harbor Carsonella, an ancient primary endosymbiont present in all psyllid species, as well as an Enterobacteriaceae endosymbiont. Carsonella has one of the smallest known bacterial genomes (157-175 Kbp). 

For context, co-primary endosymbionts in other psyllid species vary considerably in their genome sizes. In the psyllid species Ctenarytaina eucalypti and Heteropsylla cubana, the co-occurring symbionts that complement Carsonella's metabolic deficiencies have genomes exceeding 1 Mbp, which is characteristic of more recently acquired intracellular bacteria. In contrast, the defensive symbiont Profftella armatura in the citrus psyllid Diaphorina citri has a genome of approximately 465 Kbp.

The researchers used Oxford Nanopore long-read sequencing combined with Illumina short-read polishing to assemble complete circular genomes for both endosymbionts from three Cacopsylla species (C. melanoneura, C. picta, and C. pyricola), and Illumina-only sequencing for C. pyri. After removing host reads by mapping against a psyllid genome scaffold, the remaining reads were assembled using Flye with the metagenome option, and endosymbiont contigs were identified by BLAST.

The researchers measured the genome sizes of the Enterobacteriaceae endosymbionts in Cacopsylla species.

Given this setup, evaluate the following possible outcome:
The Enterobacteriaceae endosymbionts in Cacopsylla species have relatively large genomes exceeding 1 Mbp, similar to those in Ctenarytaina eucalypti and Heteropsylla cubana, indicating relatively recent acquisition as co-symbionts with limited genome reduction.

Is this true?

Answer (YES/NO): NO